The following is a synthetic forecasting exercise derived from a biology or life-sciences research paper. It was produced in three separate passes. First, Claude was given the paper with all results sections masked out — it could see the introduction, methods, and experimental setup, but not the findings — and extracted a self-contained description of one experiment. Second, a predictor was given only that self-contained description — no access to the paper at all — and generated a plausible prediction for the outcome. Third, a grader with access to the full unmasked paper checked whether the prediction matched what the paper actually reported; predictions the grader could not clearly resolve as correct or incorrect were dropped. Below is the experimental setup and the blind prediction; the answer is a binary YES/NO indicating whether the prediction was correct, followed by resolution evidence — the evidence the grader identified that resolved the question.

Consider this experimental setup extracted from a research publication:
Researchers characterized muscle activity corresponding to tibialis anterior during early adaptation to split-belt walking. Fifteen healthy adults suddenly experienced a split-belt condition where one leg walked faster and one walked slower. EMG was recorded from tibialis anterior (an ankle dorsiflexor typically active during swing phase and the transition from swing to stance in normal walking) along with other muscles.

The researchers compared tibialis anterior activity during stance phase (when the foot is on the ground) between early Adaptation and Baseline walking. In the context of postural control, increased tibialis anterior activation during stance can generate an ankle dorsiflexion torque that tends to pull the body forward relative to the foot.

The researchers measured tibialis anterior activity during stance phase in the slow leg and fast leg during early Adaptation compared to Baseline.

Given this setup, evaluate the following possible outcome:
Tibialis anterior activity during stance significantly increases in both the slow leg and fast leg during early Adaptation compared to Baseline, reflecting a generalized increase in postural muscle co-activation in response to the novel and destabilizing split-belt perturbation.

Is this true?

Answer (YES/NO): NO